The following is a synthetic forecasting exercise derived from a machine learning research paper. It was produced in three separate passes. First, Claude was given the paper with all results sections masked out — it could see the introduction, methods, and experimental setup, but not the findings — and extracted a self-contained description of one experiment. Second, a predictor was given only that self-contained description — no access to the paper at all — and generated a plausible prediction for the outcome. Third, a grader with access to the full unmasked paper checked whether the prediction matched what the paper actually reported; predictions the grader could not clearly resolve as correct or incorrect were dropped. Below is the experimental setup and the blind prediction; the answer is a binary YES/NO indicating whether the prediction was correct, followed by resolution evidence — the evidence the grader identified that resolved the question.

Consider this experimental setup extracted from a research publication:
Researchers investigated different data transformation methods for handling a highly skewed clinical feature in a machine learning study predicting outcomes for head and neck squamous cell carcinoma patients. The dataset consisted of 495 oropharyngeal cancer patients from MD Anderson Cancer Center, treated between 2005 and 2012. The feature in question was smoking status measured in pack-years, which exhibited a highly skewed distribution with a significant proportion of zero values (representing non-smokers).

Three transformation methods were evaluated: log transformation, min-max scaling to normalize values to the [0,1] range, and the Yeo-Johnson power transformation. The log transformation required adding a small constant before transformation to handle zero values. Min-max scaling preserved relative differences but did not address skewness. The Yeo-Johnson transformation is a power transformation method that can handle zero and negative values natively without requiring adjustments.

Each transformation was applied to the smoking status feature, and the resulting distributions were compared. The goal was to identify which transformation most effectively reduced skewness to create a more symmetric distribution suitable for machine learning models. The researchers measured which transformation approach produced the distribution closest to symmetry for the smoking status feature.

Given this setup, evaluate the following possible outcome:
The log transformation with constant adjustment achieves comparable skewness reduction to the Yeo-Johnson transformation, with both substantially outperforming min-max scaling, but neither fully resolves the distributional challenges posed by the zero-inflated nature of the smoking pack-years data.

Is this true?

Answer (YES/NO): NO